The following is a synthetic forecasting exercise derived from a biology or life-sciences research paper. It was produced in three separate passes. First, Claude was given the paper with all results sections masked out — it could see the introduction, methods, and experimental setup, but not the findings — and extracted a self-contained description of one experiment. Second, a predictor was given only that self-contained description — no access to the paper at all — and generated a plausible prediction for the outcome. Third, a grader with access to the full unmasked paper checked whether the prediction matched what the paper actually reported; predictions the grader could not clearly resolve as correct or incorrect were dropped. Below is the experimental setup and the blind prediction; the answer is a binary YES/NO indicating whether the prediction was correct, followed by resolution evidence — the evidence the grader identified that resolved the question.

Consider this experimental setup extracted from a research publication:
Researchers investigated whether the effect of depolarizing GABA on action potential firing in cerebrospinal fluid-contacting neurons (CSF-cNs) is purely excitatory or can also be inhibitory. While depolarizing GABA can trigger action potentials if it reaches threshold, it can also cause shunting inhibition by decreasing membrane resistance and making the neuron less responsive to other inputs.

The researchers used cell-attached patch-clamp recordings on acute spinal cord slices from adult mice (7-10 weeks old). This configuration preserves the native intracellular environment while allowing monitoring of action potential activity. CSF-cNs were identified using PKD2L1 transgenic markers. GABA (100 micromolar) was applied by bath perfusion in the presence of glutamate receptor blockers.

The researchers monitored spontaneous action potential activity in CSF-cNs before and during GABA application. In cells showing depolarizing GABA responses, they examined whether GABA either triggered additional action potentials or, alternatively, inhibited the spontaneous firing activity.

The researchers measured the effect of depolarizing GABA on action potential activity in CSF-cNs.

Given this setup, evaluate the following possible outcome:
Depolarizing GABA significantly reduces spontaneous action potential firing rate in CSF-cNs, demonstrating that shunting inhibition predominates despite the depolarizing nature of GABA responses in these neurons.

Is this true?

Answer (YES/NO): NO